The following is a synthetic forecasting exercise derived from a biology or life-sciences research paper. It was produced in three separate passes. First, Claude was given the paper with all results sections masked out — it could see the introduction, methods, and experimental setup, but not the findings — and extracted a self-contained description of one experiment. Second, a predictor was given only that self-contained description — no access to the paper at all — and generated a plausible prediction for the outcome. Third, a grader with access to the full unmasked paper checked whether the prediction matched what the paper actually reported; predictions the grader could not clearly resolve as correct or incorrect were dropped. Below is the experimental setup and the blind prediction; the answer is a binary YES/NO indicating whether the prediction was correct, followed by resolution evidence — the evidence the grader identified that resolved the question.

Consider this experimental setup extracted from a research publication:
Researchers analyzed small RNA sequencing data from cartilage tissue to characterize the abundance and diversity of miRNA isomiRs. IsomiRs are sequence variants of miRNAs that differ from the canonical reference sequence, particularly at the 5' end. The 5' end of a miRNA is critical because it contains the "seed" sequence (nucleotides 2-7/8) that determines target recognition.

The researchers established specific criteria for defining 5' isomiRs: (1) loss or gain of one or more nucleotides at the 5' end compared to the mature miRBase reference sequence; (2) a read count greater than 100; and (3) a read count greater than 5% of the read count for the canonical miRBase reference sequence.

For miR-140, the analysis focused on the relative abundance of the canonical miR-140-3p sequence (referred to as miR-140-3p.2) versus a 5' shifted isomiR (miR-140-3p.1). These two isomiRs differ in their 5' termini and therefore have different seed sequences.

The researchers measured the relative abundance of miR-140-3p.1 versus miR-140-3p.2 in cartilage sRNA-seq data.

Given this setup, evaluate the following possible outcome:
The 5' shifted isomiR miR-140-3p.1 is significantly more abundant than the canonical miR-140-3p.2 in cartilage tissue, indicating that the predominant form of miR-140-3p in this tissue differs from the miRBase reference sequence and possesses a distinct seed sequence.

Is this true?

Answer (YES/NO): NO